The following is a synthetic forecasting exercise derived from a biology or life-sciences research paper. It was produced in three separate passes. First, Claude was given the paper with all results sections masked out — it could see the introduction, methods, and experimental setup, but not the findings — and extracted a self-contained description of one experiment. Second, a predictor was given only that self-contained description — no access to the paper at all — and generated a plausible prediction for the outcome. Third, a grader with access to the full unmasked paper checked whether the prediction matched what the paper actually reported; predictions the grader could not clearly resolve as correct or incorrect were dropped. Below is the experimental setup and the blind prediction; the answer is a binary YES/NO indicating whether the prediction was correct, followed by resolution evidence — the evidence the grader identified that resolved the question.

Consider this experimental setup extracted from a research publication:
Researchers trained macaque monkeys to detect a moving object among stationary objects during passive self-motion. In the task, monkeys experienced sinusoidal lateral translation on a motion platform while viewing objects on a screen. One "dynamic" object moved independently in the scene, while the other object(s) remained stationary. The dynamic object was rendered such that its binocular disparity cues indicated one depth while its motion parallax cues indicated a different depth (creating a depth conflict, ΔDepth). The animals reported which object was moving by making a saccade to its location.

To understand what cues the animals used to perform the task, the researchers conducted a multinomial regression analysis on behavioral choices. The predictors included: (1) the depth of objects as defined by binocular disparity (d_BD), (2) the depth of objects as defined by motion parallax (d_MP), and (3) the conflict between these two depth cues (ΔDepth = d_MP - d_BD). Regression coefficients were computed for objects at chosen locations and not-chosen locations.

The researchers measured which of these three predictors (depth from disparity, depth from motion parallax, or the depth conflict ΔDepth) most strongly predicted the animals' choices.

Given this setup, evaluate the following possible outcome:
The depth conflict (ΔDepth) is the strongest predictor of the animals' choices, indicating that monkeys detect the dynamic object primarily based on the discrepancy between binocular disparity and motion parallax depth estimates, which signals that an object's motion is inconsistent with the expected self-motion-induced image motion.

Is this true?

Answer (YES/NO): YES